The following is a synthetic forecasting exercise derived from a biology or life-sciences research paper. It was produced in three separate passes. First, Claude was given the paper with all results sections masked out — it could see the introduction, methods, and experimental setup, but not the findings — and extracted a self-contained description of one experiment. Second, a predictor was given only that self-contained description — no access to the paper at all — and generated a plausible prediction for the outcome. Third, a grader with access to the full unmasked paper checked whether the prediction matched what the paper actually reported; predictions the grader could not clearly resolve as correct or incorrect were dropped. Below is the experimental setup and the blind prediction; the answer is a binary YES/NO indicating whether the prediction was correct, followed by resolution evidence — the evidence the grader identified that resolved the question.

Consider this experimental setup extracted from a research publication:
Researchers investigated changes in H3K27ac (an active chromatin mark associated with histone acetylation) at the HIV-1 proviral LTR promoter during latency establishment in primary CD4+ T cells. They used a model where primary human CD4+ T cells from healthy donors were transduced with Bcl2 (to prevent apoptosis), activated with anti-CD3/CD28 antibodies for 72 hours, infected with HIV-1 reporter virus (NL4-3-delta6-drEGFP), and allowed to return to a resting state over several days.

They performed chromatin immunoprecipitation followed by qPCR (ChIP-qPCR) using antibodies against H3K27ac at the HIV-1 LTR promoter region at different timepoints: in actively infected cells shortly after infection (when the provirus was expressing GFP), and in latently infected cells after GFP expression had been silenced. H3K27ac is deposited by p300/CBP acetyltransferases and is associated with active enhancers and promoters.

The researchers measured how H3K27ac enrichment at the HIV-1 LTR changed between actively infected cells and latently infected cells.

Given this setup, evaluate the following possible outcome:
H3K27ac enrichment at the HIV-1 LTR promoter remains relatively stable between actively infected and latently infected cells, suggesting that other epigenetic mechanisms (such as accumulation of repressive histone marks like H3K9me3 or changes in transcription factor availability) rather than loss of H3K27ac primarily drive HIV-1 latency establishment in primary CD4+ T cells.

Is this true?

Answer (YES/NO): NO